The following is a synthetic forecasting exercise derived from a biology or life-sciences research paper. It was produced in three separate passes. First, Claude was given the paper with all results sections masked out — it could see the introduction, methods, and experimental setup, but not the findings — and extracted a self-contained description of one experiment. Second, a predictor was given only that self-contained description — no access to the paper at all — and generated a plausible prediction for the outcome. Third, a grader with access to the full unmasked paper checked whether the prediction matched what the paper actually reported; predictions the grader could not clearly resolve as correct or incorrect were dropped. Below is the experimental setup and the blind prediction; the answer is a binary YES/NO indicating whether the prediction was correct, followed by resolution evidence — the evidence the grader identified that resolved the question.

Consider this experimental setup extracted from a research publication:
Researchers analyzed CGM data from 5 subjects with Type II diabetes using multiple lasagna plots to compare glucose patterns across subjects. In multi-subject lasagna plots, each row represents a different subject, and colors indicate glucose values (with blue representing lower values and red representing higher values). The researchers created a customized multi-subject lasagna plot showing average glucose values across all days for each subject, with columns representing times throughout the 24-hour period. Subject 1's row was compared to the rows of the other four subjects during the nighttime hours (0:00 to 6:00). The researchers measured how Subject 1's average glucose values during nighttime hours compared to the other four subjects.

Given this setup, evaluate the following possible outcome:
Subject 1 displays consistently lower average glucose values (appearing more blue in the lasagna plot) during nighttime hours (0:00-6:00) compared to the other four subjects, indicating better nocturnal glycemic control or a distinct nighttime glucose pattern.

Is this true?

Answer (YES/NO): YES